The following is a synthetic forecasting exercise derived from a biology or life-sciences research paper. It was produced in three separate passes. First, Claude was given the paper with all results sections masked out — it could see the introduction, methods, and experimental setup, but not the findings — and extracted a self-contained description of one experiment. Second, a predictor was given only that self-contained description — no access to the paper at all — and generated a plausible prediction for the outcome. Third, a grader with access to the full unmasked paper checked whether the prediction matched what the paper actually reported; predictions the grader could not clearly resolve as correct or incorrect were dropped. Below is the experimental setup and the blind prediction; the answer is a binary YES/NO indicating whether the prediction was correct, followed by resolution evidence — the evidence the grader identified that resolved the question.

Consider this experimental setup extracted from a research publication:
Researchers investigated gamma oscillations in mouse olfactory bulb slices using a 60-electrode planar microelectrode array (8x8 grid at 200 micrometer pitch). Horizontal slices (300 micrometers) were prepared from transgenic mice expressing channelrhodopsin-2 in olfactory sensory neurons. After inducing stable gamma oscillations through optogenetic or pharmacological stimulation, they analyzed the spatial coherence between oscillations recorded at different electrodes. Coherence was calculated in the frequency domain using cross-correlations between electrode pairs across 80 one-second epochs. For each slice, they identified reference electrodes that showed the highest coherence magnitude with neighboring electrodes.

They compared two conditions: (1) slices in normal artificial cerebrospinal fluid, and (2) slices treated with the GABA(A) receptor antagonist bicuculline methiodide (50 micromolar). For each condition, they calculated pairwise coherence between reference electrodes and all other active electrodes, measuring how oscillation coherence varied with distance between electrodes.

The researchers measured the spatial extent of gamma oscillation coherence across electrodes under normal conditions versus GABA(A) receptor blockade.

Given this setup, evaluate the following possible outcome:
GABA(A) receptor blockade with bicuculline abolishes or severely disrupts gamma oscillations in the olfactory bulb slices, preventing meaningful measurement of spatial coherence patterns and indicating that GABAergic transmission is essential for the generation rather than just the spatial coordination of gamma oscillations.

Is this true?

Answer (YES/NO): NO